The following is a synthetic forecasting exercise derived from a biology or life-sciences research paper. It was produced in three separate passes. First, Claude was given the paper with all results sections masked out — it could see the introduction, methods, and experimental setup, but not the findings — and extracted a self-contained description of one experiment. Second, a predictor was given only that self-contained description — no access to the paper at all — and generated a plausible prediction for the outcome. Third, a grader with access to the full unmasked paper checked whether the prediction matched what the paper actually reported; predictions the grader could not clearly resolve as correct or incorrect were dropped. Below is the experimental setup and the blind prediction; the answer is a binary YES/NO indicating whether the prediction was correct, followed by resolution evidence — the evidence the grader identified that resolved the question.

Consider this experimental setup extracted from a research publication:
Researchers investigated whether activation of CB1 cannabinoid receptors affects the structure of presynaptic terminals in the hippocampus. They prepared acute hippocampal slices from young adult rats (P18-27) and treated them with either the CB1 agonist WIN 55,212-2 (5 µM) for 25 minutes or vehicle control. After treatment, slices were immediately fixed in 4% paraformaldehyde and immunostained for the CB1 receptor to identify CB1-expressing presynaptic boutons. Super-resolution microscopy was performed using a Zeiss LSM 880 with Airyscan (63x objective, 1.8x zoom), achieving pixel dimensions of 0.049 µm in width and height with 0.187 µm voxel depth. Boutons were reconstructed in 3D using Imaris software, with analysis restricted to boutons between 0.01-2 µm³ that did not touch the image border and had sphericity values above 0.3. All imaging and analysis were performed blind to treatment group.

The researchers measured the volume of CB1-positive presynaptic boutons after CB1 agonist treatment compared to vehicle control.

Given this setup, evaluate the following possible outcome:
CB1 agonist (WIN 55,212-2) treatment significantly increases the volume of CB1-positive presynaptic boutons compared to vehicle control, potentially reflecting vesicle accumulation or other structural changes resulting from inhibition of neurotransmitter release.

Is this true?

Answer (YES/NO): NO